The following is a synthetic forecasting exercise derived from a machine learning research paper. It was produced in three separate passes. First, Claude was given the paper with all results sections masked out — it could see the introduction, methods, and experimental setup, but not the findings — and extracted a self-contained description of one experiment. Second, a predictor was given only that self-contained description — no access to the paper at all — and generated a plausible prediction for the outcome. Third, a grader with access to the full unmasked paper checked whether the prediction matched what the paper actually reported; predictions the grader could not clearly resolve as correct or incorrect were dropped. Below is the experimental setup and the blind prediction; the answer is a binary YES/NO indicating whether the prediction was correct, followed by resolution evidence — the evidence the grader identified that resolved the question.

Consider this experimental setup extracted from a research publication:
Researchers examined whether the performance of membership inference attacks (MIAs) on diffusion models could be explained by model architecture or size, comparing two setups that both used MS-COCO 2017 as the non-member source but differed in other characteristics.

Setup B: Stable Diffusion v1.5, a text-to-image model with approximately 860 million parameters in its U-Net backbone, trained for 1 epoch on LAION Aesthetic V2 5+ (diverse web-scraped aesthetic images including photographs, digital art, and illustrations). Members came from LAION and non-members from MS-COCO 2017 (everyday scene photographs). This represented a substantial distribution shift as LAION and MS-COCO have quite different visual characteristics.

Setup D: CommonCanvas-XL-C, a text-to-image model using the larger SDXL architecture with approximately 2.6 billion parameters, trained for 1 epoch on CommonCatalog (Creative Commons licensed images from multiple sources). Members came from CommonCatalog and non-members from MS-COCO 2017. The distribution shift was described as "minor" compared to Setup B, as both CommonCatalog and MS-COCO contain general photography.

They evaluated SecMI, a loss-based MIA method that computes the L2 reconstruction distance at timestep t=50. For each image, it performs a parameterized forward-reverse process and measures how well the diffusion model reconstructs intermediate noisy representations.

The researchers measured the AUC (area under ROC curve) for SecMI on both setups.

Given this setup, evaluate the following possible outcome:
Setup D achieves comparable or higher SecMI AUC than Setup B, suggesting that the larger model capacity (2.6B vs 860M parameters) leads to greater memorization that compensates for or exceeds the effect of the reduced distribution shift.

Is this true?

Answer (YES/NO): NO